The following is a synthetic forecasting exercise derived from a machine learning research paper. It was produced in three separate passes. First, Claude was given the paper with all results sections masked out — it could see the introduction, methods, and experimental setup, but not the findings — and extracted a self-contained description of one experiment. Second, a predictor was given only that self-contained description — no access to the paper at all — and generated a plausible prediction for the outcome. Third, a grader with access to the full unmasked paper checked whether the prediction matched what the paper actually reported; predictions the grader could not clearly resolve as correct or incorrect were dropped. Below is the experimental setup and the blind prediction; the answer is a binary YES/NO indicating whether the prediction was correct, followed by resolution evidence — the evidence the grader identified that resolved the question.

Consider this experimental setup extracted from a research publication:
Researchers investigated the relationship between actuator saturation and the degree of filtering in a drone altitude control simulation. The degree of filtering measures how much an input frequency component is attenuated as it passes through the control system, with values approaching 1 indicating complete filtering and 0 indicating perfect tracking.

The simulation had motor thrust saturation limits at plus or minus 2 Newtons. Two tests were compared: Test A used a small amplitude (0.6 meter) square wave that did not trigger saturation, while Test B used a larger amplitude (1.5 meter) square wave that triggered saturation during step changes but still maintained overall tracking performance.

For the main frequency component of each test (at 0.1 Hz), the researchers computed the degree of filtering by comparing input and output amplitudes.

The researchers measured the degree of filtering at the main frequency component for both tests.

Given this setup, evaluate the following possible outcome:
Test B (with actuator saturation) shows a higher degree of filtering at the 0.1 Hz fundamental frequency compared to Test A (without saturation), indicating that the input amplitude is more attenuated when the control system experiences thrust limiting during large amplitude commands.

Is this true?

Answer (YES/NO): NO